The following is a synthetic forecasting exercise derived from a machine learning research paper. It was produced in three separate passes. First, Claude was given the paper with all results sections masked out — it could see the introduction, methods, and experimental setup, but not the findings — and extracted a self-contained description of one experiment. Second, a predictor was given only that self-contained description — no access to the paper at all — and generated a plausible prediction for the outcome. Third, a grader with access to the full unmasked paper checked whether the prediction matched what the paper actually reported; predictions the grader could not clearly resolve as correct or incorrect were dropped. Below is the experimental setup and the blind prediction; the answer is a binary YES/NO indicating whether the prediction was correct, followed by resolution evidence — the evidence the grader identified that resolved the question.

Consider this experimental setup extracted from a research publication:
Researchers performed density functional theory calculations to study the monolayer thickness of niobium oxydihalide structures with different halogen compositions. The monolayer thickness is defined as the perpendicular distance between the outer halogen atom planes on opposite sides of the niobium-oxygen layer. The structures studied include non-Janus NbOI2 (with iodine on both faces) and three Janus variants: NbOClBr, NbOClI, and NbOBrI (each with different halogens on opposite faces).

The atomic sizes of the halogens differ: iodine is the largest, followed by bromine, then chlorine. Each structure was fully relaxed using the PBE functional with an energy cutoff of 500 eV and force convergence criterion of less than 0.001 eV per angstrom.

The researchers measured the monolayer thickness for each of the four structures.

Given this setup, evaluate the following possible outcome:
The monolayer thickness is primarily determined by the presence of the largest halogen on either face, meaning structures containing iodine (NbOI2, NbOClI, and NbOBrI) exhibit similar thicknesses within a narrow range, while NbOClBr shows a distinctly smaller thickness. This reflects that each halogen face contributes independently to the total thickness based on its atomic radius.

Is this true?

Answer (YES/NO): NO